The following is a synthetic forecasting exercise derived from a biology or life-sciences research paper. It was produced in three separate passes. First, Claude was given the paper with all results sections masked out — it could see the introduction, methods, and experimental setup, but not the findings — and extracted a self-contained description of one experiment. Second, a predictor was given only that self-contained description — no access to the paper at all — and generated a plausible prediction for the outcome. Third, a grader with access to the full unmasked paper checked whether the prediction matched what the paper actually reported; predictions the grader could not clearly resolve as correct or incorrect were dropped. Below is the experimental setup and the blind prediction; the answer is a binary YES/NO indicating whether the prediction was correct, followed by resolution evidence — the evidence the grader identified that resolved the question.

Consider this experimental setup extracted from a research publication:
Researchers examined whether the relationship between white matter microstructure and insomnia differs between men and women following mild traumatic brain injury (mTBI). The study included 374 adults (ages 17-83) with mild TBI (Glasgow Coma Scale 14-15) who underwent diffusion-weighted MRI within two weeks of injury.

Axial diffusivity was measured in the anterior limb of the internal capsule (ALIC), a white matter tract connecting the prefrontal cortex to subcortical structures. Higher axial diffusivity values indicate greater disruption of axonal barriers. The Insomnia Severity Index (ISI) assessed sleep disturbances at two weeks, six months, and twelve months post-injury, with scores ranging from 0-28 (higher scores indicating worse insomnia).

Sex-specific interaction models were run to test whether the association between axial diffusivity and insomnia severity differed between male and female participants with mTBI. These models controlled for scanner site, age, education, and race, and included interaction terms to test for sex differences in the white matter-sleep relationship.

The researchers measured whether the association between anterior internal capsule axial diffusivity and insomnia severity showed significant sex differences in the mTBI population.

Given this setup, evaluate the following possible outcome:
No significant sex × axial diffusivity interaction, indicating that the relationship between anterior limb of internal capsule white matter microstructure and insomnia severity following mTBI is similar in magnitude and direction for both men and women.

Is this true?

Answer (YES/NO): NO